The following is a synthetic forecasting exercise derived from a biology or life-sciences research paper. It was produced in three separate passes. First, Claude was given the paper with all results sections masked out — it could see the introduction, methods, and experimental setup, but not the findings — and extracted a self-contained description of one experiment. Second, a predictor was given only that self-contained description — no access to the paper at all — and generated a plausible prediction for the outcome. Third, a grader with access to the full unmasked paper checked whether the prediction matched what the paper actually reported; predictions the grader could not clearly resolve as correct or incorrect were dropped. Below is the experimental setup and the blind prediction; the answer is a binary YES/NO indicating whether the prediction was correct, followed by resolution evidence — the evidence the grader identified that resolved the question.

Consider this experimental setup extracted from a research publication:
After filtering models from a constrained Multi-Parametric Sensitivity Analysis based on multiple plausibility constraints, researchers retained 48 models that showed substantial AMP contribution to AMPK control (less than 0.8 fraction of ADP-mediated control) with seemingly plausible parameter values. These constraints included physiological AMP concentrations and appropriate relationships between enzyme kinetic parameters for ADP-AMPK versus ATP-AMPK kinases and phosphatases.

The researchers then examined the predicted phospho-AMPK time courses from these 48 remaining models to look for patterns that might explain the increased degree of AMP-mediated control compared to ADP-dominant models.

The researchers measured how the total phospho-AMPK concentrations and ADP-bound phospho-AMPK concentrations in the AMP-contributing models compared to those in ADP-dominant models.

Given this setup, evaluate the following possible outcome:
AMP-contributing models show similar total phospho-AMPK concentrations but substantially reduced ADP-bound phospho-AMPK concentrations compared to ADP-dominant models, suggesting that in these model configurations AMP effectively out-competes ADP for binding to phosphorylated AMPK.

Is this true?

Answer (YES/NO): NO